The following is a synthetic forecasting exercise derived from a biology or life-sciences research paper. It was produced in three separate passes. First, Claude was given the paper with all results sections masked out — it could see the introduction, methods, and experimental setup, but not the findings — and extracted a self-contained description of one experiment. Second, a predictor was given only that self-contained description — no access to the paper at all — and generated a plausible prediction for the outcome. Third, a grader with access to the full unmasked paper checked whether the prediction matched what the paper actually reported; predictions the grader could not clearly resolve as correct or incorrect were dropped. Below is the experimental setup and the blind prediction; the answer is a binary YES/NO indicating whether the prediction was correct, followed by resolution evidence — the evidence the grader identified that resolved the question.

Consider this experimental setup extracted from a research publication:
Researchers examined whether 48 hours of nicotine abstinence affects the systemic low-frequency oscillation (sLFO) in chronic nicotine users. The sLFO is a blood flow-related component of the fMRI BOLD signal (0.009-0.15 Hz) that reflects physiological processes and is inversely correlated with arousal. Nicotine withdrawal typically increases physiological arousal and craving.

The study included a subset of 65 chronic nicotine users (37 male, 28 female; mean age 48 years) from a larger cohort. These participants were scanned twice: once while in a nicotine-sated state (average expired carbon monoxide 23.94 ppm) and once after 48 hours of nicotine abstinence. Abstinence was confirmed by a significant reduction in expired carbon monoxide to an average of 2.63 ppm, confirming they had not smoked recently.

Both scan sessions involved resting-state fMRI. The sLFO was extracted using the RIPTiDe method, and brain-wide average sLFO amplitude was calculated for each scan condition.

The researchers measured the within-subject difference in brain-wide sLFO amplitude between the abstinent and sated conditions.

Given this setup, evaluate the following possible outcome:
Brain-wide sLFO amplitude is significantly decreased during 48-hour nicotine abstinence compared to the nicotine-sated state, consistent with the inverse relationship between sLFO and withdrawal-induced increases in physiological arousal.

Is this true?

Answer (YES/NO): NO